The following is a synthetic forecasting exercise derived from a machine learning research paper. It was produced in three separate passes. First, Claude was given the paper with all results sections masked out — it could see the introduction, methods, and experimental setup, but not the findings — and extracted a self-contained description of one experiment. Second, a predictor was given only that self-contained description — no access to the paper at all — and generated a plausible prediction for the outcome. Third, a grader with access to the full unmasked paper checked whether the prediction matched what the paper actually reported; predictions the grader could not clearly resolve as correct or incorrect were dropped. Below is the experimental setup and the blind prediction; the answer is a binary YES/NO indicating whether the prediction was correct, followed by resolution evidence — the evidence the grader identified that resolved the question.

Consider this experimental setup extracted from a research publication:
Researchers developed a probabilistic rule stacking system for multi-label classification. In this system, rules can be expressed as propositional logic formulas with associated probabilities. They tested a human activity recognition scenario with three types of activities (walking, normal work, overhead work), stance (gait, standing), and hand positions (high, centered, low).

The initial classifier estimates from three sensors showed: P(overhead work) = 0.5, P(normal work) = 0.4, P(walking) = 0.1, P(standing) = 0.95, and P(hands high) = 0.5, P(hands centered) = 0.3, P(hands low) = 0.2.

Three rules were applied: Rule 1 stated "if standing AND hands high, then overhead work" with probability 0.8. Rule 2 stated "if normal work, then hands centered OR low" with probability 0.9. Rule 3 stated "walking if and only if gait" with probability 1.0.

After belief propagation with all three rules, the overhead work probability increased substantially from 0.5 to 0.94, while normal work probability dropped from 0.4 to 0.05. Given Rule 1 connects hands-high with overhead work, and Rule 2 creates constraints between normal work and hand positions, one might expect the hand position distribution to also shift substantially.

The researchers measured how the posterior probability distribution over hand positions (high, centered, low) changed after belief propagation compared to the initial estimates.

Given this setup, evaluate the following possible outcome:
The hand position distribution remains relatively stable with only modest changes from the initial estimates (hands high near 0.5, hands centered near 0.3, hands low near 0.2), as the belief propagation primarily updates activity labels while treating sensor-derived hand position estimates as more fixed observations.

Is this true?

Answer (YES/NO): YES